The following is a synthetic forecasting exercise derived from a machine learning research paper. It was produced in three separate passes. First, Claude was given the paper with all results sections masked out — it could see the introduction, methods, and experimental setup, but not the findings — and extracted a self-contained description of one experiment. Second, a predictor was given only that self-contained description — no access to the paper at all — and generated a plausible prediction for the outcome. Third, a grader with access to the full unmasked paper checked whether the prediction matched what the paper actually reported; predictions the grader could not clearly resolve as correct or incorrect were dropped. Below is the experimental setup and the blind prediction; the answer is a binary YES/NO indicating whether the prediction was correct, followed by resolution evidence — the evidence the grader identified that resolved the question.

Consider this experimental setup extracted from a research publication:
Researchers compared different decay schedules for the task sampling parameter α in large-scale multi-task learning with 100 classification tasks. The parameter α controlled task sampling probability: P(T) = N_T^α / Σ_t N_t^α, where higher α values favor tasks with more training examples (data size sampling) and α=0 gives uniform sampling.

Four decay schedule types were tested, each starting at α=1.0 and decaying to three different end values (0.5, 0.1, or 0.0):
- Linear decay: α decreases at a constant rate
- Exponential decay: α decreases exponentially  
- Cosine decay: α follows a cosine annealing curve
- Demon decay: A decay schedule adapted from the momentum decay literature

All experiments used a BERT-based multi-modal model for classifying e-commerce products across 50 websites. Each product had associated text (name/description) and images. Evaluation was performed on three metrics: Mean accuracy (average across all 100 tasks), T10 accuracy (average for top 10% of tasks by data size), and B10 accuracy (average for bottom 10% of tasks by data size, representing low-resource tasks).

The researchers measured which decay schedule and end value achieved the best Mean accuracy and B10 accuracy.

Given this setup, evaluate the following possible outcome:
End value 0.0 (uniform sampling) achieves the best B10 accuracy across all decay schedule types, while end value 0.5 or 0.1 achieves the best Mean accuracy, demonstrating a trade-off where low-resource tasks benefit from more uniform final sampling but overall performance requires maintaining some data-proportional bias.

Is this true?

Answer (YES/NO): NO